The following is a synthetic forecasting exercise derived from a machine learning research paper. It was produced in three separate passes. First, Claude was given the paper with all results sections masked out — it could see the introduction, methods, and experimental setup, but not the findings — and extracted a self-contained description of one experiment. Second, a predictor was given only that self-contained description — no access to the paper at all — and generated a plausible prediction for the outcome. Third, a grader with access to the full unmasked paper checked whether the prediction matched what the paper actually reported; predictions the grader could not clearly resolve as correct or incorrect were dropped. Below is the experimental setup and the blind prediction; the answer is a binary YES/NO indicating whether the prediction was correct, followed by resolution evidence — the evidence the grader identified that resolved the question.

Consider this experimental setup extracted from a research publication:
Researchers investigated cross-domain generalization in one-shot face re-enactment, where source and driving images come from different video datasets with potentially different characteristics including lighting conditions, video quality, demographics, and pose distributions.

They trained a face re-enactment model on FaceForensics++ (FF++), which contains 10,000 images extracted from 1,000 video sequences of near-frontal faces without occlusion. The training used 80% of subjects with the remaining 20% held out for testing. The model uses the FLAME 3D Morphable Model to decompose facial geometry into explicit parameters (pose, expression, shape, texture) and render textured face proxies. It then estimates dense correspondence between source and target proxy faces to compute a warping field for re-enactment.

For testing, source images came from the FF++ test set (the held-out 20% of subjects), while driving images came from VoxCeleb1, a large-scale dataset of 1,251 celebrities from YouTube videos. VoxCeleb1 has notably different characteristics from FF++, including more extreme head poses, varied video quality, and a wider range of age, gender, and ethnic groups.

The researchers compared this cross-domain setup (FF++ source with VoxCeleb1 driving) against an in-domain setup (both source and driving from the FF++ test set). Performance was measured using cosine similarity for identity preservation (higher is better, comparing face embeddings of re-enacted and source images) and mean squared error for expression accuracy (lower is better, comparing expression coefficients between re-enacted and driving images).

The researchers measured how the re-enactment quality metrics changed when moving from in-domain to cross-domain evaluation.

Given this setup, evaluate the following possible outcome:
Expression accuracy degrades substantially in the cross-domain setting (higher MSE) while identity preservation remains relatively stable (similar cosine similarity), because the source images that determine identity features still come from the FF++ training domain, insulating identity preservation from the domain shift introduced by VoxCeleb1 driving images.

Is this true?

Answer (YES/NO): NO